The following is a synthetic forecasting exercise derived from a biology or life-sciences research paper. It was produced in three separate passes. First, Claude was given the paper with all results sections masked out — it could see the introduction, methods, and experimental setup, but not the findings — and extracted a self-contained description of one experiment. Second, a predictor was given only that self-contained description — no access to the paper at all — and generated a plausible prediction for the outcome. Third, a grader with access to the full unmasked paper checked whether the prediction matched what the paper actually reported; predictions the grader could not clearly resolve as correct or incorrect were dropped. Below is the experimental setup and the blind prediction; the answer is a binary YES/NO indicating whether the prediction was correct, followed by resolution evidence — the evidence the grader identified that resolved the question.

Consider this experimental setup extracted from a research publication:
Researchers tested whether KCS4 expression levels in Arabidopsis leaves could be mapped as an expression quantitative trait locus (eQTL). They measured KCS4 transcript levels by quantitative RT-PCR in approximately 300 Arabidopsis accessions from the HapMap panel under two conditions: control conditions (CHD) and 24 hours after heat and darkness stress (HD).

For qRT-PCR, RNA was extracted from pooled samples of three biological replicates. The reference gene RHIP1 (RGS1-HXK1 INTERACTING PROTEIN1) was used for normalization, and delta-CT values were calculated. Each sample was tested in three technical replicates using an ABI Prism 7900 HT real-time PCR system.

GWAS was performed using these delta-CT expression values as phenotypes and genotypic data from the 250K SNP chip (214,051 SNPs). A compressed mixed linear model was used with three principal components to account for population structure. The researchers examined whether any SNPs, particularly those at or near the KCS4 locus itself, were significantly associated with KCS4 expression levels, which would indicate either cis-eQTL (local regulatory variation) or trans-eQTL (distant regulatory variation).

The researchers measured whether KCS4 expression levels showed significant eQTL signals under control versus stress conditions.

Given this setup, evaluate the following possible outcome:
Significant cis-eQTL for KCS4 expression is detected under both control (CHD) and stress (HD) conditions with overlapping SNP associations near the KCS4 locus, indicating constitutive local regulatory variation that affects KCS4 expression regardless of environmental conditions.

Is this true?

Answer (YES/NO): NO